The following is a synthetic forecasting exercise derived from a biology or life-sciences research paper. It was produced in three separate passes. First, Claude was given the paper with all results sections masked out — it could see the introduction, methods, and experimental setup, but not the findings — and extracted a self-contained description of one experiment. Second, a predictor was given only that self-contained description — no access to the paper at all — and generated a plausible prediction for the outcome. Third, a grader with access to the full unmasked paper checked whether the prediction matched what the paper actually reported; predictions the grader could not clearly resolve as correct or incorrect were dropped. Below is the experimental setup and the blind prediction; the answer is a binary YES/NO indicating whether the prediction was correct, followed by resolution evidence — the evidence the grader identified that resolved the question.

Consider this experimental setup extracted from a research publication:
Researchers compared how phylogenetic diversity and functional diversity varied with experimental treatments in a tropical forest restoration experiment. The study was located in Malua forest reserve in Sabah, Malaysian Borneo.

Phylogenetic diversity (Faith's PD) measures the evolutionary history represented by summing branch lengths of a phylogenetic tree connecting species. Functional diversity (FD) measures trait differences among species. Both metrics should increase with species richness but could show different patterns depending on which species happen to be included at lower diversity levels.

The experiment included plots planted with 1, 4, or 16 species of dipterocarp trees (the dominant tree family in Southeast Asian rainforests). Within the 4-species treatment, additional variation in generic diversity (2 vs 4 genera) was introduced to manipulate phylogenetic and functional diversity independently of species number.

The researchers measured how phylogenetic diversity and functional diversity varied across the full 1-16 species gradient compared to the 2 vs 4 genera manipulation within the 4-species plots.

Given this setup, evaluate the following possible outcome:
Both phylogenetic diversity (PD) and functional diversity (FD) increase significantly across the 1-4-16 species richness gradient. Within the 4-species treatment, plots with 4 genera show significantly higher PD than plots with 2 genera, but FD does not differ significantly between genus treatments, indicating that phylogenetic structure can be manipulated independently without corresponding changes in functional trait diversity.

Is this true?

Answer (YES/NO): NO